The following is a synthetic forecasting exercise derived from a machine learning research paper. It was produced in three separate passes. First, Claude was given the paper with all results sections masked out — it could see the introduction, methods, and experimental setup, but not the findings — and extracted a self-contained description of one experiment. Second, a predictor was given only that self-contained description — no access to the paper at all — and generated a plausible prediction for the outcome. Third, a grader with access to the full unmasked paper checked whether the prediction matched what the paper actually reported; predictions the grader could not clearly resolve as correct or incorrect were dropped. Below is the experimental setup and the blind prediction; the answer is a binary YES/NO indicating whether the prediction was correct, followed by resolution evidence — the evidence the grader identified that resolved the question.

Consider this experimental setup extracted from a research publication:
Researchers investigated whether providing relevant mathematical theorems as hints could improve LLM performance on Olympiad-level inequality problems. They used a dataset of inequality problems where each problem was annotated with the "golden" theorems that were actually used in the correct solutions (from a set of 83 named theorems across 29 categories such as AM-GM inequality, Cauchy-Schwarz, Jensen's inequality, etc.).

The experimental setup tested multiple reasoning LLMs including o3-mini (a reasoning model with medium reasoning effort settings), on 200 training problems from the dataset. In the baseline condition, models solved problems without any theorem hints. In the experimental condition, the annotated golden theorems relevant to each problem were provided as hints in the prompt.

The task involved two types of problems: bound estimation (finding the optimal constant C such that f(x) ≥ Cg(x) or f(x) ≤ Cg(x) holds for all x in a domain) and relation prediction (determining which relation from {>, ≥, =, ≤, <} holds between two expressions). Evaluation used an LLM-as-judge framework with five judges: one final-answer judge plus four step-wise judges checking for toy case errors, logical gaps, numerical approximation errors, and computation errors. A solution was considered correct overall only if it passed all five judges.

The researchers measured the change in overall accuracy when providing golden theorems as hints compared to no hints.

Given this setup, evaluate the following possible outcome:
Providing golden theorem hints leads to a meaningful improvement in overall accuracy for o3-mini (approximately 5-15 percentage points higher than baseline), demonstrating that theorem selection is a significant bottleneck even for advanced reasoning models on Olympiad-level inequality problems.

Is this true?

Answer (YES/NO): YES